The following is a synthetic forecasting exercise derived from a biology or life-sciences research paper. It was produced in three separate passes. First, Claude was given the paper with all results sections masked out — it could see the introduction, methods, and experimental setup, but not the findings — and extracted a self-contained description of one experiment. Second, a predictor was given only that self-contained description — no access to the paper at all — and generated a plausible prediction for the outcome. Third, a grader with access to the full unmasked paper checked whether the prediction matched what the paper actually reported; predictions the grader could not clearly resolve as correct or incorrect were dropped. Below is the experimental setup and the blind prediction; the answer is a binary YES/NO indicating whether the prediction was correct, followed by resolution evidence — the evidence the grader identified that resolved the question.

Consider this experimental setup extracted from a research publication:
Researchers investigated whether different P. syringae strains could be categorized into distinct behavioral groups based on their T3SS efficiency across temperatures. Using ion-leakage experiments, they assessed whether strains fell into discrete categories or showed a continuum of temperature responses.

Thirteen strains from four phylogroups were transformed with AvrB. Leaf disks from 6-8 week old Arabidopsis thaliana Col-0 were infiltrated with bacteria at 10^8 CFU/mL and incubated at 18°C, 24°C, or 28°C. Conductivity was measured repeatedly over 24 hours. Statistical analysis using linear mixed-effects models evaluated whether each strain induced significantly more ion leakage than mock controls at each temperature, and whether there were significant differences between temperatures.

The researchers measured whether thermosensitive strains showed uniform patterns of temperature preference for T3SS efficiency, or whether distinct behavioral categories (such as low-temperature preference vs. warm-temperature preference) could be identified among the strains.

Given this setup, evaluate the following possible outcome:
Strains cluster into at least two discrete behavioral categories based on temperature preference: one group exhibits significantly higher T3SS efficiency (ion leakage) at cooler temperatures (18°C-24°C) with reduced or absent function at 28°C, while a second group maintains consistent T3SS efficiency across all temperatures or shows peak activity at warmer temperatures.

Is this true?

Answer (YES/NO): YES